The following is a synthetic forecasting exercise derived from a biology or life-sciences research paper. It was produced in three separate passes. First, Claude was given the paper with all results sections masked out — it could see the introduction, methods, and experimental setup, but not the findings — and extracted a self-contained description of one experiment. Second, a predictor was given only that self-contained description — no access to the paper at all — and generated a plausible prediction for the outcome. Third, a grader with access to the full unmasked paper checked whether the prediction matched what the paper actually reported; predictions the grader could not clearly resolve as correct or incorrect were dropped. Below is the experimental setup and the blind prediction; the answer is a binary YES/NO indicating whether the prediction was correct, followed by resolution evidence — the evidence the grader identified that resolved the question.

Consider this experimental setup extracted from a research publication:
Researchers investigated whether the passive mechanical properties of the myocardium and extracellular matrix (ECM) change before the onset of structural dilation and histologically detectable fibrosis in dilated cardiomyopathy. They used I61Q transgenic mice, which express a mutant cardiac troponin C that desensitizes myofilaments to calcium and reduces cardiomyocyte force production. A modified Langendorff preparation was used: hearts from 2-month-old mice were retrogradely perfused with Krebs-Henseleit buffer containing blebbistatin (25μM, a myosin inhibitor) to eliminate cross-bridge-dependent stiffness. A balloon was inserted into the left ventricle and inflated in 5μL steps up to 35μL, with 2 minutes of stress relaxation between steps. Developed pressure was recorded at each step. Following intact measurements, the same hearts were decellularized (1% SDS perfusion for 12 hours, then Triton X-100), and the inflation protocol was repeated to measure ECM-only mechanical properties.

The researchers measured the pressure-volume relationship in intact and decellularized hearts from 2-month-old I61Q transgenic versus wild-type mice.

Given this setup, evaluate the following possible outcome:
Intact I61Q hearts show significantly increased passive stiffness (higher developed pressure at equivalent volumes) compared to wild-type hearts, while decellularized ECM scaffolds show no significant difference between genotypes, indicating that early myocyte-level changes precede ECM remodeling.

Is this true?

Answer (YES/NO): NO